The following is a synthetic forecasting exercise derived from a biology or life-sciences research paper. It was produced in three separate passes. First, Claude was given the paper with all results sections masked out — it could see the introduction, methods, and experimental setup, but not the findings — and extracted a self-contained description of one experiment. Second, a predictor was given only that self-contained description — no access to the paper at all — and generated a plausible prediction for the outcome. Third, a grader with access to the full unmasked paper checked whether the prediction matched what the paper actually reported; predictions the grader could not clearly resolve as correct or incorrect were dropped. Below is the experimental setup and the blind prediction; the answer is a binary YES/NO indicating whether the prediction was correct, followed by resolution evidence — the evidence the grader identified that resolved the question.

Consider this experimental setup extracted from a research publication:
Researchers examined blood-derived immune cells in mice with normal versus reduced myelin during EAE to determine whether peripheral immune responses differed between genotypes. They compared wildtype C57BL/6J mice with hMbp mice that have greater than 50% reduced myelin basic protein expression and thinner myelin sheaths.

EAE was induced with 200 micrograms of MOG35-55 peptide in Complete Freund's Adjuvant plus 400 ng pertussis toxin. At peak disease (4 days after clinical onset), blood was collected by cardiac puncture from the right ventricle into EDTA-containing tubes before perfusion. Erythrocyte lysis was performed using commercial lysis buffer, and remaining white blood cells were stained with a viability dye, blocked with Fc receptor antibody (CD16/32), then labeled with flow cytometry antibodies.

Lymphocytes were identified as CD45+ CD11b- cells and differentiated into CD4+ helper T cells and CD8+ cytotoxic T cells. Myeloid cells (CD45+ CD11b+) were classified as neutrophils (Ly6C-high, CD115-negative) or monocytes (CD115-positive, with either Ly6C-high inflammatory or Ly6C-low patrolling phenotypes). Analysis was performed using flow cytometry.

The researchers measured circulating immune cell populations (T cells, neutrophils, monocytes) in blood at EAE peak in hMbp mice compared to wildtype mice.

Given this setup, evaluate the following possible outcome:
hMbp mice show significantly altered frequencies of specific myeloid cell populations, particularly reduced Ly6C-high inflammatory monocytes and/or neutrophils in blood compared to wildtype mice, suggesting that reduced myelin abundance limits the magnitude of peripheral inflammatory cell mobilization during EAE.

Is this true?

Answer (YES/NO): NO